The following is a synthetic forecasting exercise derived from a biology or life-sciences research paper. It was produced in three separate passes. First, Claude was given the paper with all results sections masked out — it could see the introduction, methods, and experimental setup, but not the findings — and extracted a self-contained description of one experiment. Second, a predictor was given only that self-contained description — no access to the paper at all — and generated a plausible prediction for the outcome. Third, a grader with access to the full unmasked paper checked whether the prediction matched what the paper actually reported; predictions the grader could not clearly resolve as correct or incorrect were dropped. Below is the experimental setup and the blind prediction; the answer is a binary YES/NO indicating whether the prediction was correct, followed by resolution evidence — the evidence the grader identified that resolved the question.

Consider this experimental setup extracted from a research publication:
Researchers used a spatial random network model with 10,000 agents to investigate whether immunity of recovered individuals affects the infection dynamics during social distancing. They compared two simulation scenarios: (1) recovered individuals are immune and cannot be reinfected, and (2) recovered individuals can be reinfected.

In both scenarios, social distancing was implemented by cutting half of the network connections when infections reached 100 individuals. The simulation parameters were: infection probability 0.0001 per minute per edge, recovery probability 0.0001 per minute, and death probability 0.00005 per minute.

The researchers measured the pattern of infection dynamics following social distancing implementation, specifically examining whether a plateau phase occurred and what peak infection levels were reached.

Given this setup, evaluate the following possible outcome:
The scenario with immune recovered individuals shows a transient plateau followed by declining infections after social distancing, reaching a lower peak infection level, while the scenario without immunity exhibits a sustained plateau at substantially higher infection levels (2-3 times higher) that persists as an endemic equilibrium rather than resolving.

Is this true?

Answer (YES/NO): NO